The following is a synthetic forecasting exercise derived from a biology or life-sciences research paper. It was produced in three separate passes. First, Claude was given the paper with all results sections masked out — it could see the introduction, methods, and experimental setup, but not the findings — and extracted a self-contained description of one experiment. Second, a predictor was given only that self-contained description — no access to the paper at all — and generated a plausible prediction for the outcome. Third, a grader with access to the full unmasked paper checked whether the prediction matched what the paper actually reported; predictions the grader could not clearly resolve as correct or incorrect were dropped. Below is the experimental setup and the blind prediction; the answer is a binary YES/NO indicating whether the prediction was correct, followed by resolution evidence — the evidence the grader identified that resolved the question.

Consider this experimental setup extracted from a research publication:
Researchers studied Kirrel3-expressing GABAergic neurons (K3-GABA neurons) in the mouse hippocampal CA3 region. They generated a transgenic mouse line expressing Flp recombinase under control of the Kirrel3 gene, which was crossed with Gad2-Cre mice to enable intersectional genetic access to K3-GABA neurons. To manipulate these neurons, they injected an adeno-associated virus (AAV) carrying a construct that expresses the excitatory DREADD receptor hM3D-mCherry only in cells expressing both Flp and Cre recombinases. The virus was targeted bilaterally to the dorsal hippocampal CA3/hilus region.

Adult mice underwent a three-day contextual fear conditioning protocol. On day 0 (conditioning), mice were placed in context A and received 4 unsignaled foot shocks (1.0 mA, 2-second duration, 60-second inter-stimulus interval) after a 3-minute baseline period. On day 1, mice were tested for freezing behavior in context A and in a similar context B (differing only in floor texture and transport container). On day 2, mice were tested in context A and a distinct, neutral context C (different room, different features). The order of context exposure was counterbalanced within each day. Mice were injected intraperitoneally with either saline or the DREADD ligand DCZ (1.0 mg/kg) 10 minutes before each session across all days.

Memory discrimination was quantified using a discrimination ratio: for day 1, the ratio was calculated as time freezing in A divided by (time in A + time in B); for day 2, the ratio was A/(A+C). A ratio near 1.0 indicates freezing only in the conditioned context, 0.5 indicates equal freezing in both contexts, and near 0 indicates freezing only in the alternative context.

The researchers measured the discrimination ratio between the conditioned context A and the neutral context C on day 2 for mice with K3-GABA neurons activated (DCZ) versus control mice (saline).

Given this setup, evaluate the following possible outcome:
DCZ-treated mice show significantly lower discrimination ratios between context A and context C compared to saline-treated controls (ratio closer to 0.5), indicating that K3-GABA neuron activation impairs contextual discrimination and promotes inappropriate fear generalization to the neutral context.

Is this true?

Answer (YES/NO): YES